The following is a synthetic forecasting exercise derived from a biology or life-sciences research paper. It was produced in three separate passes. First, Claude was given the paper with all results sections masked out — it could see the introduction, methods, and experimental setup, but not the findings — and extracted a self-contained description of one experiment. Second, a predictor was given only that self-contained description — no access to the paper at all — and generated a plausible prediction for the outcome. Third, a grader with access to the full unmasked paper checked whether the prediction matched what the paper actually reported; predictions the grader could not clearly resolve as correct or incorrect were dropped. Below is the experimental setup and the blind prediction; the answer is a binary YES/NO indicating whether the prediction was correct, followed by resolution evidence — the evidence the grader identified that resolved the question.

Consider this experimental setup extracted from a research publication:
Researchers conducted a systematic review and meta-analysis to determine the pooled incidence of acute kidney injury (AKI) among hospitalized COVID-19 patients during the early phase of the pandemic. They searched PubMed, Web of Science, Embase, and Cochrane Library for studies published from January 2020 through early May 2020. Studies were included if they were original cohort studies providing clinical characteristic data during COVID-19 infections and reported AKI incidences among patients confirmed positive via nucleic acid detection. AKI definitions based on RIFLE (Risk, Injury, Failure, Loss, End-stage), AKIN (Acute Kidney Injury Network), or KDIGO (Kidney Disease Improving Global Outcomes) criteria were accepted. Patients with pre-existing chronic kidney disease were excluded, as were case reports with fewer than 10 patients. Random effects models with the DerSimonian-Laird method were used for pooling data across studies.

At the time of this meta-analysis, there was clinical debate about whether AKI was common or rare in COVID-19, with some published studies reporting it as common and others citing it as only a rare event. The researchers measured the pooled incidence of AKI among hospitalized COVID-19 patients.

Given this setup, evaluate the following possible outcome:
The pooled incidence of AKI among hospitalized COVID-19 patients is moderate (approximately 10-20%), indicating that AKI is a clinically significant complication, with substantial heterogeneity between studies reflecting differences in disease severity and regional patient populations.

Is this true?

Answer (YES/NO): NO